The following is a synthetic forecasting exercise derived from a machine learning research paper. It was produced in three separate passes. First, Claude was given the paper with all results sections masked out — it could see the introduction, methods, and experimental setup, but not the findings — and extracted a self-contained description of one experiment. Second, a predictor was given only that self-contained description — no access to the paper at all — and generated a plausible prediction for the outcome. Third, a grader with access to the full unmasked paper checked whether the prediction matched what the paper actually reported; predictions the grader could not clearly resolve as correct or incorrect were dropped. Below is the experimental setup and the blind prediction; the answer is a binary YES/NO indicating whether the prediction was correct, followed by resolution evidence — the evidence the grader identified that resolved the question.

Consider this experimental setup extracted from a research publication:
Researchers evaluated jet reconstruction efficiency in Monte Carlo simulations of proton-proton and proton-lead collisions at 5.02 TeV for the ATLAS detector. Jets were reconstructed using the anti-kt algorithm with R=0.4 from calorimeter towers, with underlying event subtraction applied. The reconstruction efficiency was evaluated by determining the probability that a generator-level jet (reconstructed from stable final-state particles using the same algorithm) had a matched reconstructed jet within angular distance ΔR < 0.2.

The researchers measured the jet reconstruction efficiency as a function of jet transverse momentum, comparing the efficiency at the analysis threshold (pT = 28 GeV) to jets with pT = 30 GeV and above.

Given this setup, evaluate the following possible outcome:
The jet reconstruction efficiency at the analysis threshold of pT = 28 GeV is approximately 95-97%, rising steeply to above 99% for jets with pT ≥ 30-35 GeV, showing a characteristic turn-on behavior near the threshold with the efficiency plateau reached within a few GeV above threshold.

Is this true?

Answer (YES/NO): YES